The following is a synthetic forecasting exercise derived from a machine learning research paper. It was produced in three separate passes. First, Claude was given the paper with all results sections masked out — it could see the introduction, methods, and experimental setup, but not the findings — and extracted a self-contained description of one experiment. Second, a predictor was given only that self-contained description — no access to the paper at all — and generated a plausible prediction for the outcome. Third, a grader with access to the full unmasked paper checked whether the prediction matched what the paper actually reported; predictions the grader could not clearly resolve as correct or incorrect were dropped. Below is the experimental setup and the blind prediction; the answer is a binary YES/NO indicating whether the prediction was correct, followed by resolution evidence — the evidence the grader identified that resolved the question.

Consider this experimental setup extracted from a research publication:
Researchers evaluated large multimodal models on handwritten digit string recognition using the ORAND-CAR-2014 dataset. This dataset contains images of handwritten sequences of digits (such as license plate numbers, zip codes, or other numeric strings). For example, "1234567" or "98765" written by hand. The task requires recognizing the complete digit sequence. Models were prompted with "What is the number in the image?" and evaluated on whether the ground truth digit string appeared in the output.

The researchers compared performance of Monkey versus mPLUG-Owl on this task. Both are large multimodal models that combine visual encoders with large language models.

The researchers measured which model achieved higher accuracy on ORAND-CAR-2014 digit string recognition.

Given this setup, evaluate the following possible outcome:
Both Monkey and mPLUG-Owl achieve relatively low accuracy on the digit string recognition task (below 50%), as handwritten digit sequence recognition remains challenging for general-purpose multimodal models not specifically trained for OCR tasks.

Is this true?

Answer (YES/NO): YES